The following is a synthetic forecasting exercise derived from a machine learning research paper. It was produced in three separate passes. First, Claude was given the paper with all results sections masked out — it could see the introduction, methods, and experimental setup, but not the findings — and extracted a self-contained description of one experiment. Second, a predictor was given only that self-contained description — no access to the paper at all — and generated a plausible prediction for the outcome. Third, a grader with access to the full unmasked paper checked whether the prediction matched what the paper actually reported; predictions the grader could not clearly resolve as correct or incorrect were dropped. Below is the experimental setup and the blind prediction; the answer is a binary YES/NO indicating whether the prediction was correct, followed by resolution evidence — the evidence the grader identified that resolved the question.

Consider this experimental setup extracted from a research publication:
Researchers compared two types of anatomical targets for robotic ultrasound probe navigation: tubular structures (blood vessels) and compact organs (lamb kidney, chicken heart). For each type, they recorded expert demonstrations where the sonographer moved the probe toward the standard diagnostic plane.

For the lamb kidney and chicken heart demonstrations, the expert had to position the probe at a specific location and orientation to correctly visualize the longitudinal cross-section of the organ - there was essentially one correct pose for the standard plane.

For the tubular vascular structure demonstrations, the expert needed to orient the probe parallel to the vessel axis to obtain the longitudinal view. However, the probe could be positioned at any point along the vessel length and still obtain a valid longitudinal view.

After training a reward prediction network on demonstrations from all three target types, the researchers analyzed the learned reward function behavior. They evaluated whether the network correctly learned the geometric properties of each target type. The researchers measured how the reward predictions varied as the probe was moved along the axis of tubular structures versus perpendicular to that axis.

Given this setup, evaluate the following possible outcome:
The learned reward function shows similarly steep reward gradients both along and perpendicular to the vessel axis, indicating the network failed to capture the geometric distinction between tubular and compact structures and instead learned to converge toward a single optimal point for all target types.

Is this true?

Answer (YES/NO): NO